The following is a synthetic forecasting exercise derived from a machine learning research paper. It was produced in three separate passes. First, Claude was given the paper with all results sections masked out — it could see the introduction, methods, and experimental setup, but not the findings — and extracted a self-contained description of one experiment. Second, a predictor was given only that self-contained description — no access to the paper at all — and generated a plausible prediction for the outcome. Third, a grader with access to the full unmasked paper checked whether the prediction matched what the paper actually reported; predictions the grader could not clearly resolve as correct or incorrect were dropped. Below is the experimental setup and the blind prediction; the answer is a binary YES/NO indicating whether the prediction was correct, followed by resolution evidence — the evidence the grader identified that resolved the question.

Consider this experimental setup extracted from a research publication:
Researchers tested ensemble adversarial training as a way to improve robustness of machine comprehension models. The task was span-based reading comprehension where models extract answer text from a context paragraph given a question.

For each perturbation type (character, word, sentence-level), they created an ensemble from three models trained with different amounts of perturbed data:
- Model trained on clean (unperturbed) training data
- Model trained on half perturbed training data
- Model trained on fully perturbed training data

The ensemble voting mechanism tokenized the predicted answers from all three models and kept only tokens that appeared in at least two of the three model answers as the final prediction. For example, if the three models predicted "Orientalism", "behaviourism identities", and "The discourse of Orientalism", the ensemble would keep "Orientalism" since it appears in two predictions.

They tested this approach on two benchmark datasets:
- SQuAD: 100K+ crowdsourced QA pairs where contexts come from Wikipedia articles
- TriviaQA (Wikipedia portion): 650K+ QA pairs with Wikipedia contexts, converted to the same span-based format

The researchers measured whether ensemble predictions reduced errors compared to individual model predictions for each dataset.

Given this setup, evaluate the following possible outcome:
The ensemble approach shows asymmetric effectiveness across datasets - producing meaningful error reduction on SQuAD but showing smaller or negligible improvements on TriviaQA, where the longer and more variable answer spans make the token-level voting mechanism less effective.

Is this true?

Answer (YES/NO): NO